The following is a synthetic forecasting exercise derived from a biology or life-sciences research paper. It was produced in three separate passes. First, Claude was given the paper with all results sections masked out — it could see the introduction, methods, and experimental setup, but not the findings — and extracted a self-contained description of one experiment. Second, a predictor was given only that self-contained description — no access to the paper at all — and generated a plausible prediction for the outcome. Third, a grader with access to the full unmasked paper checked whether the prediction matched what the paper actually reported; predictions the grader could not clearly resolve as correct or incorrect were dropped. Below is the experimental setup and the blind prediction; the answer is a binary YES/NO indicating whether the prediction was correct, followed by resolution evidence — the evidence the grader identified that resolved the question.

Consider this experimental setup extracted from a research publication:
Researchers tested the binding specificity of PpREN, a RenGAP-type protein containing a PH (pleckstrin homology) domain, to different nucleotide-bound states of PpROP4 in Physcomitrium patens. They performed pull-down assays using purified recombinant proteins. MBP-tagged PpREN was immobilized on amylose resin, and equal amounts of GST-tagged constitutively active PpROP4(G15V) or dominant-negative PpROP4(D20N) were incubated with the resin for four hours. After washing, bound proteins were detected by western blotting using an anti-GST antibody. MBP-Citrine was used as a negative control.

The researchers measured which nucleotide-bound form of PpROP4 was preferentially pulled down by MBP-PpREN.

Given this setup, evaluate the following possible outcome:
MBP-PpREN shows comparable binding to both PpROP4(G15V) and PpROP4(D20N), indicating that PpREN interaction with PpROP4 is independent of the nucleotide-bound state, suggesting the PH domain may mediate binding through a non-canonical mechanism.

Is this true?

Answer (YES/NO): YES